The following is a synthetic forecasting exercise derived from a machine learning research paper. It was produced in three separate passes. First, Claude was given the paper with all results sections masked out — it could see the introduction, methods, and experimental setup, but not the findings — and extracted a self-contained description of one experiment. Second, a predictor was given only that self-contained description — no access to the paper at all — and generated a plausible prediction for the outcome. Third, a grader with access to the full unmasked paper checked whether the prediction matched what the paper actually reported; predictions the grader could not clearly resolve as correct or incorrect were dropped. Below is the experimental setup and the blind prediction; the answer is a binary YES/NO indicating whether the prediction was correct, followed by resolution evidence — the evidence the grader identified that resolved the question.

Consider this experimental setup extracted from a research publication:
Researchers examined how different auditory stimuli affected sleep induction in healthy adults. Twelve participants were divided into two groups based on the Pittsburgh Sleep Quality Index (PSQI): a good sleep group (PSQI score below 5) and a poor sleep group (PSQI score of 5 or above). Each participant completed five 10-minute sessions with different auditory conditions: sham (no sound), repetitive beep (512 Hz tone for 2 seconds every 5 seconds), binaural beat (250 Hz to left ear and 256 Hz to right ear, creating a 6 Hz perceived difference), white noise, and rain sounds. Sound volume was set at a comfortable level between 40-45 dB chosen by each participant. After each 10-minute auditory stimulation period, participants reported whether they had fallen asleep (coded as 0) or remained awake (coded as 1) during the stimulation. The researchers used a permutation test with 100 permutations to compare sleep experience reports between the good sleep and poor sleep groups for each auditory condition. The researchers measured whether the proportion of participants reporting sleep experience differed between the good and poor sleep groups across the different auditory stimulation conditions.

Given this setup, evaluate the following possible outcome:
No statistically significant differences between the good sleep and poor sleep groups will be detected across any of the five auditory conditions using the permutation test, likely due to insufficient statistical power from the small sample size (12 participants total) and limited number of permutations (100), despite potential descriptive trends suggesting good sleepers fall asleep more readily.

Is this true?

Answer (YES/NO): NO